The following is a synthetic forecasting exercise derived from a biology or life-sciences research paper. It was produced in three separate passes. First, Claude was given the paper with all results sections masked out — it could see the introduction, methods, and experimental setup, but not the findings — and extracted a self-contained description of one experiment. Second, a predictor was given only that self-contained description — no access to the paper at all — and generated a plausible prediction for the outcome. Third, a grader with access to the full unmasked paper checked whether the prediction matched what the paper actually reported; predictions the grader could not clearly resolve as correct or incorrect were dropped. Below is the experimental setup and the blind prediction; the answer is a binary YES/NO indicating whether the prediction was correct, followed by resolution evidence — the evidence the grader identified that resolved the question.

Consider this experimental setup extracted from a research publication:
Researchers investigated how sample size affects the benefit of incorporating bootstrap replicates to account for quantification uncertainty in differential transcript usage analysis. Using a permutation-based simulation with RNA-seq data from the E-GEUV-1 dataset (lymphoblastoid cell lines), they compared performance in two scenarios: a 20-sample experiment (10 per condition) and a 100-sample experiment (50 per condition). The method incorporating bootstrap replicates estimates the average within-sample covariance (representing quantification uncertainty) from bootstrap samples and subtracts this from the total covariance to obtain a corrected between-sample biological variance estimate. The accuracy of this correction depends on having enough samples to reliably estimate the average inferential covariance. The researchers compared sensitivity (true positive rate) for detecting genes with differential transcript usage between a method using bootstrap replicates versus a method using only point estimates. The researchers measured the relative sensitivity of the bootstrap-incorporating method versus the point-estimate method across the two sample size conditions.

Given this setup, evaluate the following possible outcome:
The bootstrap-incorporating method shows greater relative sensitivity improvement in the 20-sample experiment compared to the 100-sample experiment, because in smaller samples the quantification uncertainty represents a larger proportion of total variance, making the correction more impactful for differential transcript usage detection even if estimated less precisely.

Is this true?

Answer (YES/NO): NO